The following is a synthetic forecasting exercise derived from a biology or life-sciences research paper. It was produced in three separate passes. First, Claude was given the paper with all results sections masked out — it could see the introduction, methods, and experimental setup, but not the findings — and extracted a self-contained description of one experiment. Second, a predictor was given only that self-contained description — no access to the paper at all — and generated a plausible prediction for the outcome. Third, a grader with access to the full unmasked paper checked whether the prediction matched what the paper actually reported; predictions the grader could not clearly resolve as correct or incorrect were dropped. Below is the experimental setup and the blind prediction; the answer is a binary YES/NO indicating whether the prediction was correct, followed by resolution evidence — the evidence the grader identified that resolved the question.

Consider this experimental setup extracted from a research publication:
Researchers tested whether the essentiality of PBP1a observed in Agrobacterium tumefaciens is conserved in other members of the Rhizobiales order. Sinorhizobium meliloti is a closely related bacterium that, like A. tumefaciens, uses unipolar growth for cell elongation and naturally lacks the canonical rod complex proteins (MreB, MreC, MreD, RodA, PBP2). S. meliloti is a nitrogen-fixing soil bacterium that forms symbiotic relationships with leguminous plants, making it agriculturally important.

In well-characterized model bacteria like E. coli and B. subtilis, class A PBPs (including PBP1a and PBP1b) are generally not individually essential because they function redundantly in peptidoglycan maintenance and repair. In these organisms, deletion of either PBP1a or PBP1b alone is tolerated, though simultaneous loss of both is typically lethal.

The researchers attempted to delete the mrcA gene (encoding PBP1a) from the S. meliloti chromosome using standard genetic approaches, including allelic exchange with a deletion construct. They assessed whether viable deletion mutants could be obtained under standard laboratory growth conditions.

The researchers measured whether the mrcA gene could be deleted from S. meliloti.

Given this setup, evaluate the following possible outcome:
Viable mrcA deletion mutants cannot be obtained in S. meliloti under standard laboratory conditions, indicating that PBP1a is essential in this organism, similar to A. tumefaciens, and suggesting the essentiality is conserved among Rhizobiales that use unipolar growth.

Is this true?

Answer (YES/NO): YES